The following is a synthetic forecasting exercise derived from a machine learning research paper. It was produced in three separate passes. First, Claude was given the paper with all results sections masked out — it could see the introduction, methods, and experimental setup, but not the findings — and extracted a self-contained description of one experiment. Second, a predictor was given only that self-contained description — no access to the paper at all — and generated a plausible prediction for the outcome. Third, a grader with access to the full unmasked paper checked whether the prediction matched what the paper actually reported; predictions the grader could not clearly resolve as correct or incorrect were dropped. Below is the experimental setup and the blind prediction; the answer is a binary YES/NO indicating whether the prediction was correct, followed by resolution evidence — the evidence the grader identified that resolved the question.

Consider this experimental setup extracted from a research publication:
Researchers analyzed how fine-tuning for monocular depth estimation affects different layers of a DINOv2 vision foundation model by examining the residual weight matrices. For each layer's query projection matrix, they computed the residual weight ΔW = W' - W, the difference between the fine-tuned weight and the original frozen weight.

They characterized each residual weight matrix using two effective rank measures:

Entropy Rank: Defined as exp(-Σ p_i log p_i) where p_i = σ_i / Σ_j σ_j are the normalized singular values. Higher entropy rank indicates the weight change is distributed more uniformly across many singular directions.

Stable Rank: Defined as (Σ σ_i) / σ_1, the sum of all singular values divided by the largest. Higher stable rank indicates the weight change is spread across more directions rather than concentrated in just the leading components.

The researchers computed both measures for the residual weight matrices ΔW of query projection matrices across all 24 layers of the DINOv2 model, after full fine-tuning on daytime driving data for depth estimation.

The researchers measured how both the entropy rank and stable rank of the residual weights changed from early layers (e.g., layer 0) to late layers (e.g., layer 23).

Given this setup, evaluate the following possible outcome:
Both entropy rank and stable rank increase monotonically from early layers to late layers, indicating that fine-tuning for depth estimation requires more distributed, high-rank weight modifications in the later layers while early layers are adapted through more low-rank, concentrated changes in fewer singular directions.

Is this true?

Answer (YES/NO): YES